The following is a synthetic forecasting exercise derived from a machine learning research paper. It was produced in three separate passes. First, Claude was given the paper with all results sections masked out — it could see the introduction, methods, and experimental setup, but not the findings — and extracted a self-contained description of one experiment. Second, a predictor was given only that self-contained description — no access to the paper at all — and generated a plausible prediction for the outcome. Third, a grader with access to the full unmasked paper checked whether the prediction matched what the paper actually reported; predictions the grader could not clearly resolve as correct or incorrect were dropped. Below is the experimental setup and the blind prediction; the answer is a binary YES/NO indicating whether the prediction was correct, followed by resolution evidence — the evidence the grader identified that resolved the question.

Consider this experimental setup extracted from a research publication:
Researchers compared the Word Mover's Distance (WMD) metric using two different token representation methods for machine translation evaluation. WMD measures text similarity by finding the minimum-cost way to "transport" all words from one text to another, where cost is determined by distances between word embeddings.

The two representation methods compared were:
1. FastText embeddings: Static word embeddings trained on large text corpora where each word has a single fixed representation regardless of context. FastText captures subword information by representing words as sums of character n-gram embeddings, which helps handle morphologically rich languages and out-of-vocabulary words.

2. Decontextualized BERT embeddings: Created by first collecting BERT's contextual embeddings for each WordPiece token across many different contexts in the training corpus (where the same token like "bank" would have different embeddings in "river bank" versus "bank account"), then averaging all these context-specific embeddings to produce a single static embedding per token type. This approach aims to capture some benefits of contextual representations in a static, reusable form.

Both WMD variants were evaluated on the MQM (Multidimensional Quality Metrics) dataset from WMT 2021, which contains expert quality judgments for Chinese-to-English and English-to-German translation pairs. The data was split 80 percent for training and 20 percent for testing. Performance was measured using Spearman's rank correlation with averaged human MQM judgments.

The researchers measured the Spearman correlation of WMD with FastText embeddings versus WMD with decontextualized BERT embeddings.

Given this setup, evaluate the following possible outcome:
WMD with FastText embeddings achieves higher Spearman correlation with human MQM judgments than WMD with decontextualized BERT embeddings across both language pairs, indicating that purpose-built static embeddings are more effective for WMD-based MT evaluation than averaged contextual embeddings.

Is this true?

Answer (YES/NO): NO